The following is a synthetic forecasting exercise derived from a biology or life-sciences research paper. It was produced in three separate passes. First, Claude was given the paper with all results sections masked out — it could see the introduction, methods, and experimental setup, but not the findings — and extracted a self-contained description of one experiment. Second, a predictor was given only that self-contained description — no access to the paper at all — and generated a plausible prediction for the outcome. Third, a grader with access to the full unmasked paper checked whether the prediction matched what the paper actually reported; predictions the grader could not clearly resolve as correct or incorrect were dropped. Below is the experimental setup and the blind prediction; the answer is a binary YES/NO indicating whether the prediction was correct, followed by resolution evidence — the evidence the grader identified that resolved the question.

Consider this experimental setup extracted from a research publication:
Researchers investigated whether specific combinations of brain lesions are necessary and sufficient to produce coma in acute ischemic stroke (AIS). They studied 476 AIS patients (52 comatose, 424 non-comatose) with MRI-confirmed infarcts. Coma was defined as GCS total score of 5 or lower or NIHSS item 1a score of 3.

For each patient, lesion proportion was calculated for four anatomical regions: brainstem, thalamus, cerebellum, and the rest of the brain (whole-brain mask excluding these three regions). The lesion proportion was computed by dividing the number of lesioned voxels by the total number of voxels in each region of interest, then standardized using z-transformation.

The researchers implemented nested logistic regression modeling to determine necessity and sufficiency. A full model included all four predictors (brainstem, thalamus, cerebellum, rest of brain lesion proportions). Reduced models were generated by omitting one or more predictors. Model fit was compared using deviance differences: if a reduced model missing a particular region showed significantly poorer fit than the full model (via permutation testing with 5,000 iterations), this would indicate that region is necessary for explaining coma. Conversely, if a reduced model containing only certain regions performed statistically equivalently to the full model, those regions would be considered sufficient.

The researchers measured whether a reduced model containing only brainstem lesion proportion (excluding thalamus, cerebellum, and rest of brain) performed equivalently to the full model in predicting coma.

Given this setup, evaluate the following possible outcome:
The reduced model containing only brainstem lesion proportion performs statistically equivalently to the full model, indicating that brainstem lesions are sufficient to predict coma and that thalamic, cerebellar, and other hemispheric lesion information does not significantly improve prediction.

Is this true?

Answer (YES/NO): NO